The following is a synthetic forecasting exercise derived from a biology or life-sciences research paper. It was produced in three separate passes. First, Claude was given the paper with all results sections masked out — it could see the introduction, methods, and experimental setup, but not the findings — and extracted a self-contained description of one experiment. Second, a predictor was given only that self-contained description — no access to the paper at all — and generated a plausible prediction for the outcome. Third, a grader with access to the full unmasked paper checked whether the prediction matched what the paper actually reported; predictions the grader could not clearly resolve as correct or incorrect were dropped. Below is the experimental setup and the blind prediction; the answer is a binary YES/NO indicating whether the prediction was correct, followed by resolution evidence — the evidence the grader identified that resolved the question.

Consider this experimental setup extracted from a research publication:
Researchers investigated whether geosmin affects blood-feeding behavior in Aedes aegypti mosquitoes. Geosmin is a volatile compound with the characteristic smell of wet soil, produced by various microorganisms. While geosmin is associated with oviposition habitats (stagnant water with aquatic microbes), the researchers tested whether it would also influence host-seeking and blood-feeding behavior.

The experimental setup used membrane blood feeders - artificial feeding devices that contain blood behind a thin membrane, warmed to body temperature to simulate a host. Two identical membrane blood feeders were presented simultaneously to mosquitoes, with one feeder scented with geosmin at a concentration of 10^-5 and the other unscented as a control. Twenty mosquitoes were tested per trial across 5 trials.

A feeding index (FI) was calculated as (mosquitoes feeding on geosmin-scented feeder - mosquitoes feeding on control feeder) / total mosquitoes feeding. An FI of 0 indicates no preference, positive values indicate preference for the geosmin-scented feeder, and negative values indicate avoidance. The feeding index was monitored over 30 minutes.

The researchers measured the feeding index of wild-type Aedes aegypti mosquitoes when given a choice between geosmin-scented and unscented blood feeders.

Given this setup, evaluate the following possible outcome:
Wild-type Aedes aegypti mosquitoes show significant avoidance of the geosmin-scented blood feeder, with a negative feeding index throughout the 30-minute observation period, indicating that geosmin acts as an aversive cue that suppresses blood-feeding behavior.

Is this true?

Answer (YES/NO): NO